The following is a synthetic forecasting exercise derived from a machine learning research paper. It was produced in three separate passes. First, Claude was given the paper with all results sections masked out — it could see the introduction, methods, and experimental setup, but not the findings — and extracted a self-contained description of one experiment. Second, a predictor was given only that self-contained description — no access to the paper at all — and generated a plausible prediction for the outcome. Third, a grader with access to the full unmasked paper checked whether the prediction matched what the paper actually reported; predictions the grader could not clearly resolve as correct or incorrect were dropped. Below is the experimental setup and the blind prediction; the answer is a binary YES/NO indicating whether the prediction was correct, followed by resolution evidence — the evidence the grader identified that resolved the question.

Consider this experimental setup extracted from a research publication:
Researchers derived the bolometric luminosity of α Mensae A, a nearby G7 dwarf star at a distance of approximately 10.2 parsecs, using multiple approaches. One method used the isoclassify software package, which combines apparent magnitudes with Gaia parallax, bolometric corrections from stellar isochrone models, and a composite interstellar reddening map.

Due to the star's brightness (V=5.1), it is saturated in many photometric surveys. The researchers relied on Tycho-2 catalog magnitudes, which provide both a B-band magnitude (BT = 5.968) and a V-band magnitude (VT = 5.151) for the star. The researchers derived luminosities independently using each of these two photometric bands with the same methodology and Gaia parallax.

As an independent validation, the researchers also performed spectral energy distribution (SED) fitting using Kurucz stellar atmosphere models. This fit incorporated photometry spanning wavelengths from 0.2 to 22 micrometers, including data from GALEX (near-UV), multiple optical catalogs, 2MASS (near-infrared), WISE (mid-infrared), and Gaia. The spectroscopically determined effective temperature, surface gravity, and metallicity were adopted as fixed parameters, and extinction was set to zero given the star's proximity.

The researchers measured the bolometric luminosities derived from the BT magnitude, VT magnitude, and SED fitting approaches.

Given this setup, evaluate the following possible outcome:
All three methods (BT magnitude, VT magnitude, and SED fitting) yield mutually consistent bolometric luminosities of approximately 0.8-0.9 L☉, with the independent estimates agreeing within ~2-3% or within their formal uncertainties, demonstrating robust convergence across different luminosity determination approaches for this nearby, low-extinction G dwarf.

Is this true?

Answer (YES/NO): YES